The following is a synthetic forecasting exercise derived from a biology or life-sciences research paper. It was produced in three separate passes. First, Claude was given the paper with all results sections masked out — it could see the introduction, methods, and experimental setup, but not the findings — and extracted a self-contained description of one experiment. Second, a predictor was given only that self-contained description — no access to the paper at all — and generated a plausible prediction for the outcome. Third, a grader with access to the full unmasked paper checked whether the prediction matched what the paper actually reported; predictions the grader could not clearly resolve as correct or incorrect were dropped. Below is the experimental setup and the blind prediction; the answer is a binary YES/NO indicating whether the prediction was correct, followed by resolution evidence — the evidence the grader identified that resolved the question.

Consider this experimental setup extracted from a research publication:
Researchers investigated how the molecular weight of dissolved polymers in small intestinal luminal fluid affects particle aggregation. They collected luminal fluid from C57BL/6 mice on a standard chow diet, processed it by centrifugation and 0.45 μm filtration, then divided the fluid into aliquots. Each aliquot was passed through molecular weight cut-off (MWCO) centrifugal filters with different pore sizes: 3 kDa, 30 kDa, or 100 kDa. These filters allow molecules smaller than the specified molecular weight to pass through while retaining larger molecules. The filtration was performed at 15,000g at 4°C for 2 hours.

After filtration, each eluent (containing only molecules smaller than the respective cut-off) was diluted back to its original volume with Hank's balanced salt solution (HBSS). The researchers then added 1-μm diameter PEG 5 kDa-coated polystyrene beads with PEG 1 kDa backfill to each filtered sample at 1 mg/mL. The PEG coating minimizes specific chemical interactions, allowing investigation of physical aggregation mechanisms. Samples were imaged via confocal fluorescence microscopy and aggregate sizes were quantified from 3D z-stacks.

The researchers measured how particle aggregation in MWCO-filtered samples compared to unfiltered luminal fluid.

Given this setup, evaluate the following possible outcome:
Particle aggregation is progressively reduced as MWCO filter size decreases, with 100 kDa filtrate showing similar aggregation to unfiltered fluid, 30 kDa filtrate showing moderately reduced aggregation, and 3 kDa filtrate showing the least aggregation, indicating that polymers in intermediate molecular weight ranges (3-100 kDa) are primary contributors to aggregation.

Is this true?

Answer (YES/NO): NO